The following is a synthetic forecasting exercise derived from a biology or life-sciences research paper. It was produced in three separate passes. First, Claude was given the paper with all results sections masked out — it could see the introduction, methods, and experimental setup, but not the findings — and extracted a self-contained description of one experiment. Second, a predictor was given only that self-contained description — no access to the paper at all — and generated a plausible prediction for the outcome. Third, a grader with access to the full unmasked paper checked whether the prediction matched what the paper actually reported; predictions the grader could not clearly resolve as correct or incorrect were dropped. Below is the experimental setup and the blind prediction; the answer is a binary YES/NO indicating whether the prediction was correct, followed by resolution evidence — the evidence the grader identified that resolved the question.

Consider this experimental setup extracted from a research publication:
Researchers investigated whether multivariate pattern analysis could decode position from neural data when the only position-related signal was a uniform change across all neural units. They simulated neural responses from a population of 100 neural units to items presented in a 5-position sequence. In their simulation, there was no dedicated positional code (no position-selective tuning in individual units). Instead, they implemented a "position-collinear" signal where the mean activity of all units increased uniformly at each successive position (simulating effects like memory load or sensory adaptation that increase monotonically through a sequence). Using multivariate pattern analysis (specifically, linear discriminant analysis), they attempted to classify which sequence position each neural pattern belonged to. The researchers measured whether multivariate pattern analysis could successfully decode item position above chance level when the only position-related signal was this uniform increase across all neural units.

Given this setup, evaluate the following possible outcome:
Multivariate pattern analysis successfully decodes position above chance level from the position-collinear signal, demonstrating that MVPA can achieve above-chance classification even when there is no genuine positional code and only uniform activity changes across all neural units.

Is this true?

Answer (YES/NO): YES